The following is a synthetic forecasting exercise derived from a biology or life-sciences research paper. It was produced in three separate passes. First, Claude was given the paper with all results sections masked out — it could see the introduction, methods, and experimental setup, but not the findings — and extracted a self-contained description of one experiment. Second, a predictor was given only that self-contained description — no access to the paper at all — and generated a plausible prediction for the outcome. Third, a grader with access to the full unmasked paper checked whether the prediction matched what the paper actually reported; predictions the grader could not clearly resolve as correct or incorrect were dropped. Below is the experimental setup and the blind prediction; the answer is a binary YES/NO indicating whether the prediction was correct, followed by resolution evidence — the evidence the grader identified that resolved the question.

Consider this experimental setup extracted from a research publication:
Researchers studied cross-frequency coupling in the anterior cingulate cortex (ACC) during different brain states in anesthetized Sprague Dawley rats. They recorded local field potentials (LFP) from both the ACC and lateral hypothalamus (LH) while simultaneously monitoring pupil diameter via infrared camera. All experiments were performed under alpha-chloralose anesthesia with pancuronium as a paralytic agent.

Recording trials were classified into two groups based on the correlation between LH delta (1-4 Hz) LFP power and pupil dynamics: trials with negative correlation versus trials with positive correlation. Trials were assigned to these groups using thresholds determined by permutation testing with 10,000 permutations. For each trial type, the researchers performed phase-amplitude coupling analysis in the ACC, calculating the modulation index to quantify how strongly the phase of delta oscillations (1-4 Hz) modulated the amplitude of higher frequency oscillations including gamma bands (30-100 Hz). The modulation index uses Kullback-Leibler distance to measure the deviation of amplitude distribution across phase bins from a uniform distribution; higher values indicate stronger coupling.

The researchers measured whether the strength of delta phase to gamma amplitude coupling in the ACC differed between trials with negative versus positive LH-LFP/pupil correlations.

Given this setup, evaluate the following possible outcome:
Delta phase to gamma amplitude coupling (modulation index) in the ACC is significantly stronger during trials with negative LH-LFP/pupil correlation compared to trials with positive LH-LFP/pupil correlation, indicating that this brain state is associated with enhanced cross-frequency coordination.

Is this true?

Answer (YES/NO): YES